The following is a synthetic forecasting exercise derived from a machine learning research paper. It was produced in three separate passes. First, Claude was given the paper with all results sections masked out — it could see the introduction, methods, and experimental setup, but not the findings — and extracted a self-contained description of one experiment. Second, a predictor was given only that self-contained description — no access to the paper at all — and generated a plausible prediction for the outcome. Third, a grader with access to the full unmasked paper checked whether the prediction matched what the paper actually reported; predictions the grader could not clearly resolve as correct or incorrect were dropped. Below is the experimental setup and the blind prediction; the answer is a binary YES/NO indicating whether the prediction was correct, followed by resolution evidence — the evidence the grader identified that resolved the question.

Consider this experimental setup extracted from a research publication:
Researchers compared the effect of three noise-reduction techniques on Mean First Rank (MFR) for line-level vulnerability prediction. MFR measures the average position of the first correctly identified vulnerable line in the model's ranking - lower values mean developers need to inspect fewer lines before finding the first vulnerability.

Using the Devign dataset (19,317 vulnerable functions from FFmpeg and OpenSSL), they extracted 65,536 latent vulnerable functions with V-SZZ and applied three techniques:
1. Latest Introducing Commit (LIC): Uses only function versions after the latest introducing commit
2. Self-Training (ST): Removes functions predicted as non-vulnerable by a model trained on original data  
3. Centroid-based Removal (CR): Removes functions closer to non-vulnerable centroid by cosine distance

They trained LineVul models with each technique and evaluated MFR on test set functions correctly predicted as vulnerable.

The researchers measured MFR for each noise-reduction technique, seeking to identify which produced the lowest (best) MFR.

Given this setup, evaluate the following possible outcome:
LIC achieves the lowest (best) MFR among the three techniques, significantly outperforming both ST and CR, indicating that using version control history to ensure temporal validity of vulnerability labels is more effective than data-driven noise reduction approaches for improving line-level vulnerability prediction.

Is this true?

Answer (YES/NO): NO